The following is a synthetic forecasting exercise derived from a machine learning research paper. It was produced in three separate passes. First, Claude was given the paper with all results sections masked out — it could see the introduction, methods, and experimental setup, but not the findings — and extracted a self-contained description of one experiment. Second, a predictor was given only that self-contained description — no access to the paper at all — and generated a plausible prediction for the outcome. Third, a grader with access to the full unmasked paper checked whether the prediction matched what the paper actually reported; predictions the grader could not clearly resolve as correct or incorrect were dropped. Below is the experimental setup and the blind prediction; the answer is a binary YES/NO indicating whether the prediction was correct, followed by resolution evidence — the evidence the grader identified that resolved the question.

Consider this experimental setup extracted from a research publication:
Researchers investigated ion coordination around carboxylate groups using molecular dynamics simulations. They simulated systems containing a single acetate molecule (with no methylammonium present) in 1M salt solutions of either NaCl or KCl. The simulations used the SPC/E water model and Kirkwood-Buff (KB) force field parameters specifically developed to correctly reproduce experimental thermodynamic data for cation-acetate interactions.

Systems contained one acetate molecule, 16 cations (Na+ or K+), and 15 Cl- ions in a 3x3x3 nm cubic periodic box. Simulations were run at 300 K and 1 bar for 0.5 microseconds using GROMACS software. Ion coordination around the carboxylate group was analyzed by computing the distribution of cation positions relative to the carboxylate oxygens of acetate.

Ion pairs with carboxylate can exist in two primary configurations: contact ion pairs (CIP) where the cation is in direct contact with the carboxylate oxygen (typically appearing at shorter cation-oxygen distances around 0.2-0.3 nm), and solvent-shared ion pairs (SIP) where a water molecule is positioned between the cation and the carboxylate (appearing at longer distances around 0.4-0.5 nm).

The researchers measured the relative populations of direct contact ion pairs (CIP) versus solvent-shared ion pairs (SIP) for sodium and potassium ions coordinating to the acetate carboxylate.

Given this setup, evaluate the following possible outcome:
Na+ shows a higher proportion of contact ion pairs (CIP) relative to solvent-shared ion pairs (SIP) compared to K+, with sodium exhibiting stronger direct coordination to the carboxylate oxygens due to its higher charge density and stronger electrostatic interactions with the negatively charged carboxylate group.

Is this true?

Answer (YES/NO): NO